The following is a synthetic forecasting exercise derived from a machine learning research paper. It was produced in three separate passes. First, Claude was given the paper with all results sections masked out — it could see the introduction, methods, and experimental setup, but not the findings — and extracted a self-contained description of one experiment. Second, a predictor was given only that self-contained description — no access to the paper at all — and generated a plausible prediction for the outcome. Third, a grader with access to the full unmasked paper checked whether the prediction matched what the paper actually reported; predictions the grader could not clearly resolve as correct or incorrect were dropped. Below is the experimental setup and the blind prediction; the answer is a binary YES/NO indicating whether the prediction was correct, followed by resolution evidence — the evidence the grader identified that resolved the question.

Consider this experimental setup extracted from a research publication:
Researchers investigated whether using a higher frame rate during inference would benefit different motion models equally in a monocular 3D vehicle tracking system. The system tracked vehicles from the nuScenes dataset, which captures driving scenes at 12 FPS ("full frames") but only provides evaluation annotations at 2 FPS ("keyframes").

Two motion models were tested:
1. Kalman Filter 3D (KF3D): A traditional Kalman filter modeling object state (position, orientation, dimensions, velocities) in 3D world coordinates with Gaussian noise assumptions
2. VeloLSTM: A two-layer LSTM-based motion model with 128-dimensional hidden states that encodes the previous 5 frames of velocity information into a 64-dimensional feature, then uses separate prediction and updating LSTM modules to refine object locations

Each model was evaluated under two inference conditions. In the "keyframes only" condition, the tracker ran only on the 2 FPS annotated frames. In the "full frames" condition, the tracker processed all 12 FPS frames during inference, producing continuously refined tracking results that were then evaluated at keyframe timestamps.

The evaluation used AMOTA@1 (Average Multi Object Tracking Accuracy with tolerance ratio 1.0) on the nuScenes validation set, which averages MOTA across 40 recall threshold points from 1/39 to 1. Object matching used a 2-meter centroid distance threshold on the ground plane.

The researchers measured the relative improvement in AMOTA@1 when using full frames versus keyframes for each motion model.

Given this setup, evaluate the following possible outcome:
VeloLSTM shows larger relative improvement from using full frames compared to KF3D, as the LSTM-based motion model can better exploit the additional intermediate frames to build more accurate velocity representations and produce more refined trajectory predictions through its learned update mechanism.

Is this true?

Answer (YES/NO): YES